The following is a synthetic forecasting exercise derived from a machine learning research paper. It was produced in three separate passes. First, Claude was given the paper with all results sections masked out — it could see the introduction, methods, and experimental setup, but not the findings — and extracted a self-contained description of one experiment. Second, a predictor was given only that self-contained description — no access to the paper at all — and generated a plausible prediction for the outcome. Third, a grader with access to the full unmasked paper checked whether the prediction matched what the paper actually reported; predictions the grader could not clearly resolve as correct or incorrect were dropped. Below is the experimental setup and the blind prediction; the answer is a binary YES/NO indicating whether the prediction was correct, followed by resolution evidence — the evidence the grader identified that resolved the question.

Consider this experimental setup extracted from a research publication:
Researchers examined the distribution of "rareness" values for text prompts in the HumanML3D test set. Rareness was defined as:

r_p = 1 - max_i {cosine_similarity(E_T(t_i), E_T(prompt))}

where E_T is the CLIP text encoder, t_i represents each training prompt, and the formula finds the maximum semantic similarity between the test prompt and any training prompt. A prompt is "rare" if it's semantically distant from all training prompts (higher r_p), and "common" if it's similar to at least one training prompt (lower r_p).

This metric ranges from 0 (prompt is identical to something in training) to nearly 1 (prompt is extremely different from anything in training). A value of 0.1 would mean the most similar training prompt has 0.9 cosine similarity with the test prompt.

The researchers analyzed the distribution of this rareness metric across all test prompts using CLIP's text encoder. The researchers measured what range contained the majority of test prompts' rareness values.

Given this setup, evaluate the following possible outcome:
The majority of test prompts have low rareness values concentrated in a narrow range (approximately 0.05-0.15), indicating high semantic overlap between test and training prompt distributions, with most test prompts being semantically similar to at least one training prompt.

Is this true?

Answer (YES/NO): NO